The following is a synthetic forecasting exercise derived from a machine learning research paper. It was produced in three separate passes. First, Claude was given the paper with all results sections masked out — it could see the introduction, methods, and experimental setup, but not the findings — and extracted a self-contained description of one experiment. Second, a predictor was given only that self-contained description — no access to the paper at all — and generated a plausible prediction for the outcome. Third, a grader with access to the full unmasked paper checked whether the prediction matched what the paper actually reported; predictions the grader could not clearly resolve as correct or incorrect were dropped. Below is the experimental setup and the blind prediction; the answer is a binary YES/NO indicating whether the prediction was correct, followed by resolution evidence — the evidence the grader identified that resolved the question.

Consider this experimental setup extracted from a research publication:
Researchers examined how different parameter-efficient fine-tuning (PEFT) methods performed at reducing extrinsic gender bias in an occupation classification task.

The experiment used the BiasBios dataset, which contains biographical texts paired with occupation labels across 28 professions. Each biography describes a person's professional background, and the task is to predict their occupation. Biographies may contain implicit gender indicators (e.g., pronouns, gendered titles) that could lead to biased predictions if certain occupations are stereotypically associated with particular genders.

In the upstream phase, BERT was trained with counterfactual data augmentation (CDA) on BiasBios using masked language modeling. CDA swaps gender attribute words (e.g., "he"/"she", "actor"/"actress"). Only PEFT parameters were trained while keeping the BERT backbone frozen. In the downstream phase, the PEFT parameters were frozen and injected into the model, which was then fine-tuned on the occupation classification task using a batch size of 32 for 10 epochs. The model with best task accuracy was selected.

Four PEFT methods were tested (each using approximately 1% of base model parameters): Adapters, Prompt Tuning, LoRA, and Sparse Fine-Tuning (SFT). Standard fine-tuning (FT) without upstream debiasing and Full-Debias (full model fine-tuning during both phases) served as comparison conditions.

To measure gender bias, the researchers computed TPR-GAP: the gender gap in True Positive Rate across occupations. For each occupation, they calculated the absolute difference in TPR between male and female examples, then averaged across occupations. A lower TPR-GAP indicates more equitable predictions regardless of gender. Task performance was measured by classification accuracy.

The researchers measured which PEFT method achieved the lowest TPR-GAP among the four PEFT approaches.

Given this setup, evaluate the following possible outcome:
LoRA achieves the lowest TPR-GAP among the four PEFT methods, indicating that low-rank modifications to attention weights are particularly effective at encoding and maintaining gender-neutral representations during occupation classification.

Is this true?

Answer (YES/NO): NO